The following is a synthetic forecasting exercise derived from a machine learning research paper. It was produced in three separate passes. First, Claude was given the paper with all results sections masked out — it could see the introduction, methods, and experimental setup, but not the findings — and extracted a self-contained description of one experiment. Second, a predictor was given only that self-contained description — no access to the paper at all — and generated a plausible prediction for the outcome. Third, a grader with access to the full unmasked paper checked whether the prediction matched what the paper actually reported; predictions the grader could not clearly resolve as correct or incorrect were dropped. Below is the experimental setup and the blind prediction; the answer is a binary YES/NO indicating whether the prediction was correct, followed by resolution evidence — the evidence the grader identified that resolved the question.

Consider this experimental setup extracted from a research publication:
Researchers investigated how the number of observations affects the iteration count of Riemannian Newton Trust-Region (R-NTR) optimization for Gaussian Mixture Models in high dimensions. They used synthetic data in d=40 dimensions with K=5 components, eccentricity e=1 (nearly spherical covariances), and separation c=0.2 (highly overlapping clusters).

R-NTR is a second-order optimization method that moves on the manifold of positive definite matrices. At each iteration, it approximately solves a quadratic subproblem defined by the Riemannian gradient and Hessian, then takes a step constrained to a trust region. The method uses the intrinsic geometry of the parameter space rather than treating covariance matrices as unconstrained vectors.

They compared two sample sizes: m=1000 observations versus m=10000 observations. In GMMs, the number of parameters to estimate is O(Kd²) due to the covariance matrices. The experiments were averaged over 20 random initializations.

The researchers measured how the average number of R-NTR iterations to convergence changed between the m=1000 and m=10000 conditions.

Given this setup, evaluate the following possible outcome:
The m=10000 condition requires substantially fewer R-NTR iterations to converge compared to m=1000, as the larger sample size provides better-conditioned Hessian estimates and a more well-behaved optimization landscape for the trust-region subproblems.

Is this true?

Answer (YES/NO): NO